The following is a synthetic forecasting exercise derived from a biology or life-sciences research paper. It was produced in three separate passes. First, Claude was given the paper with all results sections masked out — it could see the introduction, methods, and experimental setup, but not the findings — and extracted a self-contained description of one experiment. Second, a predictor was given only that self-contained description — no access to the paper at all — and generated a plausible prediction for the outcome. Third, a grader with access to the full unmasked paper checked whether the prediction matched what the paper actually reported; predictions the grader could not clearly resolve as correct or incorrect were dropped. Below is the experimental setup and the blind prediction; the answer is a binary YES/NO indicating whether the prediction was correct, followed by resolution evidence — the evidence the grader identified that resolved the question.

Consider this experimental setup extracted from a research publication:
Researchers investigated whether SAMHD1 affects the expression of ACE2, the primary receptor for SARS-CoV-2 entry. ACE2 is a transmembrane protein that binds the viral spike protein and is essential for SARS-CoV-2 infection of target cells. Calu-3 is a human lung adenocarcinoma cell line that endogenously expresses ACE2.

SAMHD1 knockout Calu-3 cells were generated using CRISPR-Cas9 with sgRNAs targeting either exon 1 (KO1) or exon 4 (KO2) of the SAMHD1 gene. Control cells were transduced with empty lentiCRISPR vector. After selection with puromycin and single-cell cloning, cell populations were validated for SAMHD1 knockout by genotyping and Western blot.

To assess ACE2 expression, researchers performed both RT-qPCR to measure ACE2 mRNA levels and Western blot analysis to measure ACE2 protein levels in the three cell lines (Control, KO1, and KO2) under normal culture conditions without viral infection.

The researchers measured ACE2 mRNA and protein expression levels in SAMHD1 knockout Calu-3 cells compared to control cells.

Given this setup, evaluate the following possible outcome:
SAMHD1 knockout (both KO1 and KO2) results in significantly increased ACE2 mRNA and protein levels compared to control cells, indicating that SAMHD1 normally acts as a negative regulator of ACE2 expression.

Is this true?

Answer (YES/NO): NO